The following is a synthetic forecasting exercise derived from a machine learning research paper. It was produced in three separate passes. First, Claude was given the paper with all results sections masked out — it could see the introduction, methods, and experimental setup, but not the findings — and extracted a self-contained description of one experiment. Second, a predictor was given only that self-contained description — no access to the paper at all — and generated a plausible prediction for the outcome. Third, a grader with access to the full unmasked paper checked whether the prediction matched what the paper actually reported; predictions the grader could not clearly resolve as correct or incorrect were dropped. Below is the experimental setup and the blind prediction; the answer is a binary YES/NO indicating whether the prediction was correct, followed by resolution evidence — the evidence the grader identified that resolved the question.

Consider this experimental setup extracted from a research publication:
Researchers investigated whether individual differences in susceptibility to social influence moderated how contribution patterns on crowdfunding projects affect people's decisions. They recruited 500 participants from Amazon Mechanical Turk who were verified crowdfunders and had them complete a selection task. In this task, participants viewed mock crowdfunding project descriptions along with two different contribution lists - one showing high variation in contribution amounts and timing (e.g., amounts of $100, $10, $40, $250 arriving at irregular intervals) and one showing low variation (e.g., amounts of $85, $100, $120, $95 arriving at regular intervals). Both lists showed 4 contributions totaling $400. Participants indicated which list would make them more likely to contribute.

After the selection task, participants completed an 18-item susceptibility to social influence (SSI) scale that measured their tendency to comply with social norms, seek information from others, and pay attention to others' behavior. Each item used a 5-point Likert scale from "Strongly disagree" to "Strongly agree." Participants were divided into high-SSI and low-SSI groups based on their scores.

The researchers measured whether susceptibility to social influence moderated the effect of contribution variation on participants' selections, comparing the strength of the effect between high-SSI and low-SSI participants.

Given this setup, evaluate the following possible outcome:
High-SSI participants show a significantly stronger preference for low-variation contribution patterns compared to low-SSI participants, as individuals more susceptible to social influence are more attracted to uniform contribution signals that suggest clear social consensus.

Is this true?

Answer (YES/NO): NO